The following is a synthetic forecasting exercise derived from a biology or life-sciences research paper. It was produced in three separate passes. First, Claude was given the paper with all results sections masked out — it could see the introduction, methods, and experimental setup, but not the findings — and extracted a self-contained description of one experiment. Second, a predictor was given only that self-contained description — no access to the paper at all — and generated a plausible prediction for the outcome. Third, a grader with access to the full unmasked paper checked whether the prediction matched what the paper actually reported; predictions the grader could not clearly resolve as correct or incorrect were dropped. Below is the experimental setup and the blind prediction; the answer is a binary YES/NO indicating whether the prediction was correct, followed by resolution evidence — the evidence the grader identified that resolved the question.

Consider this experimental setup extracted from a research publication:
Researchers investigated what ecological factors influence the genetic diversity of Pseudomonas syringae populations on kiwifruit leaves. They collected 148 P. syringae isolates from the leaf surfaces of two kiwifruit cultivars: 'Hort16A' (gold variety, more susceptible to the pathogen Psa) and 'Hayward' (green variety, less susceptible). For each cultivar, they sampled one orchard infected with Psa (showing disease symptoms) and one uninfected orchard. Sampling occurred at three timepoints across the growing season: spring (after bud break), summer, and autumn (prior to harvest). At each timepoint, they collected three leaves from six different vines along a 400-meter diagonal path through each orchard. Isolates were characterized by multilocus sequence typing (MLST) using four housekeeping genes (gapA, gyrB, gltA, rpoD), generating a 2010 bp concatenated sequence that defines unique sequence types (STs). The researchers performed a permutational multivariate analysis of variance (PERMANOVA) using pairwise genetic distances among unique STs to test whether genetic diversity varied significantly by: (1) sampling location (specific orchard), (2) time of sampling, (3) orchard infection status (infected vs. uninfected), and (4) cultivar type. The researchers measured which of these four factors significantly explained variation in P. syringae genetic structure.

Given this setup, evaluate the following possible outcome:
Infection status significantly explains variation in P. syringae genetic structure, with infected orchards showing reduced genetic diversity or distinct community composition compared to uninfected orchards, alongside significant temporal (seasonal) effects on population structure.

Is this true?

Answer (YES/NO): NO